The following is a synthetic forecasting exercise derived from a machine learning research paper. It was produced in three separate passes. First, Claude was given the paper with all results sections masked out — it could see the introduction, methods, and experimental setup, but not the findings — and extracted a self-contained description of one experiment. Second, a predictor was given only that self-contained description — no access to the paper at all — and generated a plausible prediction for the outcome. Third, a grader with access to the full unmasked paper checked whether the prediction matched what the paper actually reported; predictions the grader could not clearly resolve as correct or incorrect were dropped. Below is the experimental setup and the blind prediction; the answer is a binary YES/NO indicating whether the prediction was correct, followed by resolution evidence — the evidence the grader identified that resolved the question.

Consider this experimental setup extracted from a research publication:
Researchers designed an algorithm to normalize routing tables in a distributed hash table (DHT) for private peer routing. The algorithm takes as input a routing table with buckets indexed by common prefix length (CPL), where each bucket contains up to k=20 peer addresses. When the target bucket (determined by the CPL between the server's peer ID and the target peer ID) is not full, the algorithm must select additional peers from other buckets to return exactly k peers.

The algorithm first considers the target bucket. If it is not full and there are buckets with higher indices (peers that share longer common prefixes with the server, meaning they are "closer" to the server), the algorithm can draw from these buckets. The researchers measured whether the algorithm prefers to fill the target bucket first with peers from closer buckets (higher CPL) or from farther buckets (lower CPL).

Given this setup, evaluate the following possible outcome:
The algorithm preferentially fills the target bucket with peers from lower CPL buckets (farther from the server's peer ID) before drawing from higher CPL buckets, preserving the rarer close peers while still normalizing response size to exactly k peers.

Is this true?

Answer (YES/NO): NO